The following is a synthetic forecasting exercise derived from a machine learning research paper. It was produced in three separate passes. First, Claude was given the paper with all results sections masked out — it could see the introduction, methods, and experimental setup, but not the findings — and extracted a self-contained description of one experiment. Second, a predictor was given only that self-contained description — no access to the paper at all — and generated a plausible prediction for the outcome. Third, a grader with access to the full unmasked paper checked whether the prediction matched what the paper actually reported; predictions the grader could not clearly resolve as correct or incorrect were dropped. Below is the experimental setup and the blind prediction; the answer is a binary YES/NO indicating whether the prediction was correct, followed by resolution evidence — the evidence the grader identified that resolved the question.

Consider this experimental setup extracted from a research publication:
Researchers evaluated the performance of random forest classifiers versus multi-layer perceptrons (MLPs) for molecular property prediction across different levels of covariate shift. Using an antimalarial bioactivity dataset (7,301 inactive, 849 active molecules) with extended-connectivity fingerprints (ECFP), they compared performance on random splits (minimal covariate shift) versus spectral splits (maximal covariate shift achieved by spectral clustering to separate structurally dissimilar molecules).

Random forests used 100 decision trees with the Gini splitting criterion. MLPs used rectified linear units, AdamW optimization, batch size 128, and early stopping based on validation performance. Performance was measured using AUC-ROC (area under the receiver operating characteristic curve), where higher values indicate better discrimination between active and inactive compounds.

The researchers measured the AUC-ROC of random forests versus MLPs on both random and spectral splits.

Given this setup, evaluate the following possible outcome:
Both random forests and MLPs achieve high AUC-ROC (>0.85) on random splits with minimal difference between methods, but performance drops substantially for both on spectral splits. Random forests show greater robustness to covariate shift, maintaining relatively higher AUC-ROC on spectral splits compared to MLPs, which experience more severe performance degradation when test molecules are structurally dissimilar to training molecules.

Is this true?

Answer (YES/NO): NO